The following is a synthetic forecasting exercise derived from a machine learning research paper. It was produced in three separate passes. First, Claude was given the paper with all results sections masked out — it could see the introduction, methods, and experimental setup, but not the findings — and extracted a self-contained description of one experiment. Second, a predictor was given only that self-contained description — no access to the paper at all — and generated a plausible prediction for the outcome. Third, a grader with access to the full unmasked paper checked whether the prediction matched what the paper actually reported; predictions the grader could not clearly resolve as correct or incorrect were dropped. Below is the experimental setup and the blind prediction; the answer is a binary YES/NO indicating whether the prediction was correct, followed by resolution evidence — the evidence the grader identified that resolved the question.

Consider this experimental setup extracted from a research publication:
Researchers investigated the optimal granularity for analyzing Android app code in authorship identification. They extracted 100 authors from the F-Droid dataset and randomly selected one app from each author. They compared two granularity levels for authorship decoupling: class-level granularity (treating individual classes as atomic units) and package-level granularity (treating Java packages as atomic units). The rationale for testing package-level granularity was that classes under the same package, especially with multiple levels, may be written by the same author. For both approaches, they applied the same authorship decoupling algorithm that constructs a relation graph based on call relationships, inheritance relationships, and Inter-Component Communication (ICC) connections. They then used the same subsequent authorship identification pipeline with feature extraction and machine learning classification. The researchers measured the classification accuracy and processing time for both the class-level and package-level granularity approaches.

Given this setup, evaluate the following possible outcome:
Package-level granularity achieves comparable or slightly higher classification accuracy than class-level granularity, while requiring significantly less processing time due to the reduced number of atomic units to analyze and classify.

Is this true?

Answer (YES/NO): YES